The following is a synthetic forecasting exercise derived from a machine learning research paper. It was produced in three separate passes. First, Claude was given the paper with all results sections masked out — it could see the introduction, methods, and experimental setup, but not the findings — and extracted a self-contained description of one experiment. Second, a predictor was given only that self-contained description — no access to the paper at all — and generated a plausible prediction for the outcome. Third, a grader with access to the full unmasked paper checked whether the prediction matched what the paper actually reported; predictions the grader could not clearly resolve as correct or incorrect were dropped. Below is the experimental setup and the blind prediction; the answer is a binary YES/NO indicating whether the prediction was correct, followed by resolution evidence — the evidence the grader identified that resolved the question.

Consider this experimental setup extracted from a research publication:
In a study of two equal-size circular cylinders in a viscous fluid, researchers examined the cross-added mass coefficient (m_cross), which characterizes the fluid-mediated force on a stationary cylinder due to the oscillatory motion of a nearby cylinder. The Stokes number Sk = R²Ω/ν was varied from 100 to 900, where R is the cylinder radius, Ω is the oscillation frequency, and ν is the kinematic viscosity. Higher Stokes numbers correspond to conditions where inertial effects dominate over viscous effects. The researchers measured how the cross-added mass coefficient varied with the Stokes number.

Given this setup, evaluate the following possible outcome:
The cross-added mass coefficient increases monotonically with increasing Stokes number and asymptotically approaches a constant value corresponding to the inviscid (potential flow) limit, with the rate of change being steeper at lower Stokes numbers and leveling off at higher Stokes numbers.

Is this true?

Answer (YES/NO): NO